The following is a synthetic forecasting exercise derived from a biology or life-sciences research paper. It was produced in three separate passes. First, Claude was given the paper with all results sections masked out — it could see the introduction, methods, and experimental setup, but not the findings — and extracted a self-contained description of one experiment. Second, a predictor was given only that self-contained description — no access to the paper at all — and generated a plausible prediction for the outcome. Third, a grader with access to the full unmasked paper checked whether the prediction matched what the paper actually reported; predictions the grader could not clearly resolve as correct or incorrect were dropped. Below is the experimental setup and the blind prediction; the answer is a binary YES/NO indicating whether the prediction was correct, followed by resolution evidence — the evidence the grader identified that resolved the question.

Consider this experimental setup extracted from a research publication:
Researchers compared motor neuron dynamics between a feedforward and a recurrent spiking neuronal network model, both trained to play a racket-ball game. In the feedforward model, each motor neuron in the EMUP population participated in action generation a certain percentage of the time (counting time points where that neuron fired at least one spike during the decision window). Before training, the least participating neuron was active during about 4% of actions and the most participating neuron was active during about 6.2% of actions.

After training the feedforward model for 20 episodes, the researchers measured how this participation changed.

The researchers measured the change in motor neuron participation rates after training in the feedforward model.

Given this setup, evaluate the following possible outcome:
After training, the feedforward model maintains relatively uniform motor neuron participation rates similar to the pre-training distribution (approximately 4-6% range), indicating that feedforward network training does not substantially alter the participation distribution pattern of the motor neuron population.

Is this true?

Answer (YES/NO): NO